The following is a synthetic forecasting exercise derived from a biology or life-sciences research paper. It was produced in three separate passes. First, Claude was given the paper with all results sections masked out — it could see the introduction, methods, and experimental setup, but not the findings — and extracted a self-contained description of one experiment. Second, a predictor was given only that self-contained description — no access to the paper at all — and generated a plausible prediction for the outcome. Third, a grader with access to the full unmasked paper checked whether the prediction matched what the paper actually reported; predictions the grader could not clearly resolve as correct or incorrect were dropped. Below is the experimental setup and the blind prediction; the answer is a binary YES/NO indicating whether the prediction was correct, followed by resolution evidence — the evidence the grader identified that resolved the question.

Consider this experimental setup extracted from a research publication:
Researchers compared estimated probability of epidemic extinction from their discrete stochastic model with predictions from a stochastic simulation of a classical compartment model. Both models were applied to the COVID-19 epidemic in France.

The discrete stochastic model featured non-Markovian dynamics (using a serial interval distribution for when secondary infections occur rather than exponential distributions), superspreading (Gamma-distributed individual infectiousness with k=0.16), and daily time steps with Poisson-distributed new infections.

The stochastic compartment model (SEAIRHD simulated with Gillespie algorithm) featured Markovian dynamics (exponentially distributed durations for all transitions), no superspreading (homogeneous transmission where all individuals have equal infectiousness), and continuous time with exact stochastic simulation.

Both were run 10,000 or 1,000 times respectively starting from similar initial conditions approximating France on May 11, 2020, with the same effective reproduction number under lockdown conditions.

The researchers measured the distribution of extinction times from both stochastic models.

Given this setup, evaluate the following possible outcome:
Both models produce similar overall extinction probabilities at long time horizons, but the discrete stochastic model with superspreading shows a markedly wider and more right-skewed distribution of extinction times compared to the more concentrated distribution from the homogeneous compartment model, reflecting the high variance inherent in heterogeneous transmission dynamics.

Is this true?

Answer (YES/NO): NO